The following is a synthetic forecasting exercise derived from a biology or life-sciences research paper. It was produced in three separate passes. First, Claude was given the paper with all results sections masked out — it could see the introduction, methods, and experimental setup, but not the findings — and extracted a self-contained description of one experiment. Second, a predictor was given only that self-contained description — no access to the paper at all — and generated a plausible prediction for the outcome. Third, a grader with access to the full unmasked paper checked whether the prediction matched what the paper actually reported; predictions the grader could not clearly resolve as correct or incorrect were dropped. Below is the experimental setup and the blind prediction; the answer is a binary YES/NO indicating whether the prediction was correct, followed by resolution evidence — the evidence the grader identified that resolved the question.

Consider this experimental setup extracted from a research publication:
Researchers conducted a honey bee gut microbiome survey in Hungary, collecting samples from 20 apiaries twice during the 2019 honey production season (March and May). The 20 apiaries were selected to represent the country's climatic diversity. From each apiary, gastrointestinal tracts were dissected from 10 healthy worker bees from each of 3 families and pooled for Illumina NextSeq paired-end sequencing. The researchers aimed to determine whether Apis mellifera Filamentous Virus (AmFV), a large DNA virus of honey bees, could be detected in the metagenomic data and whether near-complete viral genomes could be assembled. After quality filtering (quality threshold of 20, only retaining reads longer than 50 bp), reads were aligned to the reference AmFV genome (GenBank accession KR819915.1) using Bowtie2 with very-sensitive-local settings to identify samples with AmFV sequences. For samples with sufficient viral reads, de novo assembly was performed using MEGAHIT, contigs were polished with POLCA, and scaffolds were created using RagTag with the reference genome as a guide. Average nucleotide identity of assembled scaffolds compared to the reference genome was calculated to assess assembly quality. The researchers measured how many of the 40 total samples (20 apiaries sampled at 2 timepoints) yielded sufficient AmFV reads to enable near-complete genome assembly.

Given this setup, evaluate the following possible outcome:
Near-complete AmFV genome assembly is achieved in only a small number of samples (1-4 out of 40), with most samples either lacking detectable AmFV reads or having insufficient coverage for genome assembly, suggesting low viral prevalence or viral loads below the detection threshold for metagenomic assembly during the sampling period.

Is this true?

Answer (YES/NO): NO